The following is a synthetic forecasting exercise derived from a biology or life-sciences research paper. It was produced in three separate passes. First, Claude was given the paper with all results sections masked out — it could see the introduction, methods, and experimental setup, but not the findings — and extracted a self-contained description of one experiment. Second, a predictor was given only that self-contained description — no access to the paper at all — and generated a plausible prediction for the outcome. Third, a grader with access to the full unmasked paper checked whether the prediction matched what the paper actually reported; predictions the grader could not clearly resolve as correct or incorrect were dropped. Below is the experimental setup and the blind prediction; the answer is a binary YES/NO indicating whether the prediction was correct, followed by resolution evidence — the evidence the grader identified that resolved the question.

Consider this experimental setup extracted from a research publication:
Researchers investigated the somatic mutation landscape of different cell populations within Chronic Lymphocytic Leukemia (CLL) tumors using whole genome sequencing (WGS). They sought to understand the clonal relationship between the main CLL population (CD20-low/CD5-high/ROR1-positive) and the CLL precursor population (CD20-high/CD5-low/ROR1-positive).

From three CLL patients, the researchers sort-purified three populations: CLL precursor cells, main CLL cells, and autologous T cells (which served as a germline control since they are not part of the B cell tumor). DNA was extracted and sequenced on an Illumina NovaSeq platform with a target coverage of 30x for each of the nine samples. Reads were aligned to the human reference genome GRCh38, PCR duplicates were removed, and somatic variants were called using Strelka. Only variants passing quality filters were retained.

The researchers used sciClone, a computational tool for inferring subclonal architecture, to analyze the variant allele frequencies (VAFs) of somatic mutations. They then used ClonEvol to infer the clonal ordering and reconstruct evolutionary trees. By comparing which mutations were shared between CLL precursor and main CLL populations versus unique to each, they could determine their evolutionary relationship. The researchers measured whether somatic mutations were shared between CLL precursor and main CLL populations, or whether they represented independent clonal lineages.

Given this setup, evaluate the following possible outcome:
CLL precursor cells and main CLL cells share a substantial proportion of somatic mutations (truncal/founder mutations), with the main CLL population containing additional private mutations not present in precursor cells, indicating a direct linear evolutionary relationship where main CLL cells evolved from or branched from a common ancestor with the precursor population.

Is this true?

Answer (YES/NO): NO